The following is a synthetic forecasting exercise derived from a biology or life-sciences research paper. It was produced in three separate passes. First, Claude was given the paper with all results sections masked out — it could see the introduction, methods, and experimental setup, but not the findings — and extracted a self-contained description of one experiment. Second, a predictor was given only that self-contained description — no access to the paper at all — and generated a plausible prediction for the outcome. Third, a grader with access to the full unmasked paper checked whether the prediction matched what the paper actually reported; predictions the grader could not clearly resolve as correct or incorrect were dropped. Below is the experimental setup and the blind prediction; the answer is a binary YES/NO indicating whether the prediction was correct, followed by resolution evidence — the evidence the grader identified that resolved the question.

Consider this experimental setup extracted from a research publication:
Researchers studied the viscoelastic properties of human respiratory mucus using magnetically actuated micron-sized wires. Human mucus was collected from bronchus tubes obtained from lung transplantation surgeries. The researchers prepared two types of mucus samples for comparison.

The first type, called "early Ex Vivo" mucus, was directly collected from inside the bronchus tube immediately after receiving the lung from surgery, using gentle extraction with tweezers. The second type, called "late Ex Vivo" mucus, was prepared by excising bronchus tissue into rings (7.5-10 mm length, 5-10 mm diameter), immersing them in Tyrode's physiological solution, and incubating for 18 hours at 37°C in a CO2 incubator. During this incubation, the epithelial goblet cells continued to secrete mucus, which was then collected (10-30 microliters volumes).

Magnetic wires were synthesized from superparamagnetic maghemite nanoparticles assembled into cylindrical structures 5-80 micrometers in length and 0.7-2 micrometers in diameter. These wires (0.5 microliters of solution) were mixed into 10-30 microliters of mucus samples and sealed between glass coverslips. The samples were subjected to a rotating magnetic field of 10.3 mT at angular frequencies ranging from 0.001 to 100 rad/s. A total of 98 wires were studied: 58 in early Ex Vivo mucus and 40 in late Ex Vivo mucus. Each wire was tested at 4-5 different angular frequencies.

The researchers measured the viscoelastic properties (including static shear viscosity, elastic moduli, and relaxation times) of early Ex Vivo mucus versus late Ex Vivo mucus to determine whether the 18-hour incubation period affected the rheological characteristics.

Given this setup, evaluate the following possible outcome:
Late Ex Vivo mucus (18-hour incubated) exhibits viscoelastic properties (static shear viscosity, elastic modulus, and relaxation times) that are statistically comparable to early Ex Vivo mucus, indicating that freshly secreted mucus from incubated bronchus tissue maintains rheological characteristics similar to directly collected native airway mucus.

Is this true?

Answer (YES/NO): YES